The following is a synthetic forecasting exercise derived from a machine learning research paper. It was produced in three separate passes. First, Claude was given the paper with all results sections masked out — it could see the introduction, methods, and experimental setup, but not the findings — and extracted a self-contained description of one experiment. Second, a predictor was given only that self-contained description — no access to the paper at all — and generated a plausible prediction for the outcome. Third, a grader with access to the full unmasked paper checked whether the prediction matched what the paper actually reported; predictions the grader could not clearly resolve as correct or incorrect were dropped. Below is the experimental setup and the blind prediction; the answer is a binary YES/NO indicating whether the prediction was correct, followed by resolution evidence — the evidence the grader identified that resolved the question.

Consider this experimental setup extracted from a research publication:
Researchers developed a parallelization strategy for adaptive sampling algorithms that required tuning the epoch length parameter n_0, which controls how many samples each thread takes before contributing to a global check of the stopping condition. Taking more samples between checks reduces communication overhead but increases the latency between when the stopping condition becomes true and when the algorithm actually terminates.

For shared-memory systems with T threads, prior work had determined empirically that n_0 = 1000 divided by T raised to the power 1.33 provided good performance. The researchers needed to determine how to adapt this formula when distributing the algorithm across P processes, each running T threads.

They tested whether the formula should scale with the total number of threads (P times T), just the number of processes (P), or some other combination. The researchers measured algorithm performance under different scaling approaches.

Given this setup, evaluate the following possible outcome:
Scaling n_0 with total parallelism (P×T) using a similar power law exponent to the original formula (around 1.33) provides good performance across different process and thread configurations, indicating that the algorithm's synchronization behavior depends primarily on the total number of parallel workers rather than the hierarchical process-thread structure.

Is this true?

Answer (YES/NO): YES